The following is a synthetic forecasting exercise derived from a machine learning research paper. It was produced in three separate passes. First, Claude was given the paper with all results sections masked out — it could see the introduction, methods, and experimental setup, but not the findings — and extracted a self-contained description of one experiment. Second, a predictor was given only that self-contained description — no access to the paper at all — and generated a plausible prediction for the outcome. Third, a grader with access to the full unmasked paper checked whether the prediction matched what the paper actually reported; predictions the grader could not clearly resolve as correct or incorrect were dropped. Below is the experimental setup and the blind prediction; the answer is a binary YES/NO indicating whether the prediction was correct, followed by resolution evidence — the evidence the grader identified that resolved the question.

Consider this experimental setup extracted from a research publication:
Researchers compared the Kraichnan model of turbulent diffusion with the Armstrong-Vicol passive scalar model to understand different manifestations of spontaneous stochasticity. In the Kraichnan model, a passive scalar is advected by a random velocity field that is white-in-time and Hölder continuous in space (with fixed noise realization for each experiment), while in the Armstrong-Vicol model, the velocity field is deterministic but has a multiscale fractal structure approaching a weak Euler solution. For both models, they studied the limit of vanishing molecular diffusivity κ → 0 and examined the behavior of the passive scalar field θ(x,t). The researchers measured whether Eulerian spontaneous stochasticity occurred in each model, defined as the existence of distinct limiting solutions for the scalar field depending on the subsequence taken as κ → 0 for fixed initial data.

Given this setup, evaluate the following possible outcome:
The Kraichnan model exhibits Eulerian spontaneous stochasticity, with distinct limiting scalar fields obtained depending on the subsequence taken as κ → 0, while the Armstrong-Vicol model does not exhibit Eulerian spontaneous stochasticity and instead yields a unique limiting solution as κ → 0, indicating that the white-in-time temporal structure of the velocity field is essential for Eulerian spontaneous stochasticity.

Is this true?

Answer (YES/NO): NO